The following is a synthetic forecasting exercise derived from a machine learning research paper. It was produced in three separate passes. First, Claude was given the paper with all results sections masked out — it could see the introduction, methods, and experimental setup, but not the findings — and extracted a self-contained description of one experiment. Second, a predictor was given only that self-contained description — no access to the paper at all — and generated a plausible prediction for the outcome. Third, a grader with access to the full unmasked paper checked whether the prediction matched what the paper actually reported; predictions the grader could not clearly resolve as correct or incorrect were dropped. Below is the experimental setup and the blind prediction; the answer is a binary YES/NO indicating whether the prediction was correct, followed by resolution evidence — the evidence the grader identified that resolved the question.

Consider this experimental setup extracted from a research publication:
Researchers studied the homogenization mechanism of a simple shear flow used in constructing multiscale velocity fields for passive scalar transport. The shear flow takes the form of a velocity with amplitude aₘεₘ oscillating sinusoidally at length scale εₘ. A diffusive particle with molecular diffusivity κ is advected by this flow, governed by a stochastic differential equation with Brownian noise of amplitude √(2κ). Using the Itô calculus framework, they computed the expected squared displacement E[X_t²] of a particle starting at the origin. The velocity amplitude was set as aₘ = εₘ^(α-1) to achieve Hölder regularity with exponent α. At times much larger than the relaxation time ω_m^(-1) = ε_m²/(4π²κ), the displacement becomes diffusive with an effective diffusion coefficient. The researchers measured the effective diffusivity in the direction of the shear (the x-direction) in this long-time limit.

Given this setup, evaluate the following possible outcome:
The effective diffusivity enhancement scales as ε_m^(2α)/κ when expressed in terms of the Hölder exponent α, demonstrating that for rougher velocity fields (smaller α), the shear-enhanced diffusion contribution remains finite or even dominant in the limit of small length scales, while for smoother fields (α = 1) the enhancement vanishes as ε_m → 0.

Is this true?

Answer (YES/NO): NO